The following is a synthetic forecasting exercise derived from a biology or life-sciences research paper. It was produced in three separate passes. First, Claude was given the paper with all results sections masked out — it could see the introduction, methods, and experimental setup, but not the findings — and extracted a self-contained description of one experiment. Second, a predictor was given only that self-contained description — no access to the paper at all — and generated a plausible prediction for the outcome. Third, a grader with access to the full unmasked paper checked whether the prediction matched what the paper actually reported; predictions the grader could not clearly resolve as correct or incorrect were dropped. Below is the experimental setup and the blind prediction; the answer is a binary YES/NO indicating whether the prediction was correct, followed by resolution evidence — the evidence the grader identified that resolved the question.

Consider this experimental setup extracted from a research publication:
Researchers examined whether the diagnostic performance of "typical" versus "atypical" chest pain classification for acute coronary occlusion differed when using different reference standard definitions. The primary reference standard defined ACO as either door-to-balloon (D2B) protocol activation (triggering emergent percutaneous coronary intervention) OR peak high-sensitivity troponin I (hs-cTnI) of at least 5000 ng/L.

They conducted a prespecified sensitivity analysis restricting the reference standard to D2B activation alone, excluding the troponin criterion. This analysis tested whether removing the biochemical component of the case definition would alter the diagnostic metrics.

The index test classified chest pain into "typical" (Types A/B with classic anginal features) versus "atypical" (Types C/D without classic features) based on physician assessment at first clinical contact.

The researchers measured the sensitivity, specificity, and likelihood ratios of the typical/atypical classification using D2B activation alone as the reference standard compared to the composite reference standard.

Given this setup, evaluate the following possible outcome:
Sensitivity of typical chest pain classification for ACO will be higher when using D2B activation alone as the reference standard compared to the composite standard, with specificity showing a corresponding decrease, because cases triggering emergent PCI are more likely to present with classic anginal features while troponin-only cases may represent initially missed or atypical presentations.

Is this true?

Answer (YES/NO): YES